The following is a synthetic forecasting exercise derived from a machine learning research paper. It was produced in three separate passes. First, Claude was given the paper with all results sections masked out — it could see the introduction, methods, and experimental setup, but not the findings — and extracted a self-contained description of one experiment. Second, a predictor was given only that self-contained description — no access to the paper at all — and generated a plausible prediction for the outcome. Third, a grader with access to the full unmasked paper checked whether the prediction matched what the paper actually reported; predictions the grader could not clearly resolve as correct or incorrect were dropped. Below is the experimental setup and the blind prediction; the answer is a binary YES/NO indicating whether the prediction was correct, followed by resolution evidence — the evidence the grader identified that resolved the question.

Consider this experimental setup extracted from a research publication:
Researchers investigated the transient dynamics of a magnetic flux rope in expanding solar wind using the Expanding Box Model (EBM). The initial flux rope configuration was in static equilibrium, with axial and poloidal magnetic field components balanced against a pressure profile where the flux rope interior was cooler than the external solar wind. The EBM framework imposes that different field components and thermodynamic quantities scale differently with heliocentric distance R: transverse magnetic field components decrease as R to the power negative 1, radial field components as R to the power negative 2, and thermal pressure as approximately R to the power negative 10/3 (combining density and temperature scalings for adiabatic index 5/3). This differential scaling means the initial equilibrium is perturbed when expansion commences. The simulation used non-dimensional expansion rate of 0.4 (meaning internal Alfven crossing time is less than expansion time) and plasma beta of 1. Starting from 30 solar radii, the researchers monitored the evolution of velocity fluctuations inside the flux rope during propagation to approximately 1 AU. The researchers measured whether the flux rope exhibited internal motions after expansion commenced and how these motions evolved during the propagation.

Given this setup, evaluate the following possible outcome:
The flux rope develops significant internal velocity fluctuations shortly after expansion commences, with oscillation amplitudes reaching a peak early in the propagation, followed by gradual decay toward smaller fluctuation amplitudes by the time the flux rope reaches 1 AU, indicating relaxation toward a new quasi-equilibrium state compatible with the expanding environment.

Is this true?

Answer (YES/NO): NO